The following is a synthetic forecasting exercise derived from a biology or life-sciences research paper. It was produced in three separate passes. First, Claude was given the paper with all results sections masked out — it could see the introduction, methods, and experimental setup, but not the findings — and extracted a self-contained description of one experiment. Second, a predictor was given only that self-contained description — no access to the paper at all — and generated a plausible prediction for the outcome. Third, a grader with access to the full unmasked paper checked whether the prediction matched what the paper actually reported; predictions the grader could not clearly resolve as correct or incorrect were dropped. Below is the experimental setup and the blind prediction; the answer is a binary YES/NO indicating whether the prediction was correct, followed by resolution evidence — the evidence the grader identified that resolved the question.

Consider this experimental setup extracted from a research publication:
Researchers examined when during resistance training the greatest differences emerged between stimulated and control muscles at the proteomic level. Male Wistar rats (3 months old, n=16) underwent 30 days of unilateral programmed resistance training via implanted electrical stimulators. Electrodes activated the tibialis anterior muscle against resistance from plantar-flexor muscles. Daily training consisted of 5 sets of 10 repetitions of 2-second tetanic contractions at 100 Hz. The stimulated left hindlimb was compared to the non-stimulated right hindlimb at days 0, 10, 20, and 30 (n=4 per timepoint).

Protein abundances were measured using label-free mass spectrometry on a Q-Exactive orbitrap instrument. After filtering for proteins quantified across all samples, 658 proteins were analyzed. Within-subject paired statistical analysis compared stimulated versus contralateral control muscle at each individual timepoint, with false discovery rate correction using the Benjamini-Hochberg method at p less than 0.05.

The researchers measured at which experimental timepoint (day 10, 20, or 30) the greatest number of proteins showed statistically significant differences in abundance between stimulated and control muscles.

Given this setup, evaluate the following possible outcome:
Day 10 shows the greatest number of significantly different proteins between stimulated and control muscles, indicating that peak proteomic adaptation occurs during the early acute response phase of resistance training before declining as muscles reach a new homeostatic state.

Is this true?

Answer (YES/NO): NO